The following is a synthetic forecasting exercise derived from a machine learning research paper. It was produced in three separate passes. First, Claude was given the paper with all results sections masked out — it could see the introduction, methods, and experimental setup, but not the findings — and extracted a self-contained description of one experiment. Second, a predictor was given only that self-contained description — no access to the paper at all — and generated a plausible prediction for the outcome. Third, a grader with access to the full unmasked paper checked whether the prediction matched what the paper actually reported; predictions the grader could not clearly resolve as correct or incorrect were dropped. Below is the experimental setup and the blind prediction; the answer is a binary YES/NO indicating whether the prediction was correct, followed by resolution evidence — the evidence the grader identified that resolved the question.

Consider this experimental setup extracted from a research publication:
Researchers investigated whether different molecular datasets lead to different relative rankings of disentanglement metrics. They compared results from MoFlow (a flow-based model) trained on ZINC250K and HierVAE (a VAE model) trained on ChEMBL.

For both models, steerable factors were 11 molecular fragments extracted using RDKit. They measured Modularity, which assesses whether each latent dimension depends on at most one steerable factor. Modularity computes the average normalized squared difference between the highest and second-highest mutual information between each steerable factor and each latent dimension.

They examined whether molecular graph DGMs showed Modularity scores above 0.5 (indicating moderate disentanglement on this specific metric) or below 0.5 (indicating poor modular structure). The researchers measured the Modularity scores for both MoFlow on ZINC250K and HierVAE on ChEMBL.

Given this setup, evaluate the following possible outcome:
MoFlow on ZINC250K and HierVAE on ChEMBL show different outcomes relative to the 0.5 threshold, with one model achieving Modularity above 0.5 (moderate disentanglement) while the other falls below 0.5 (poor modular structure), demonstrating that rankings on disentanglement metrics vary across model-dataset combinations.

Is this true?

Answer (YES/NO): NO